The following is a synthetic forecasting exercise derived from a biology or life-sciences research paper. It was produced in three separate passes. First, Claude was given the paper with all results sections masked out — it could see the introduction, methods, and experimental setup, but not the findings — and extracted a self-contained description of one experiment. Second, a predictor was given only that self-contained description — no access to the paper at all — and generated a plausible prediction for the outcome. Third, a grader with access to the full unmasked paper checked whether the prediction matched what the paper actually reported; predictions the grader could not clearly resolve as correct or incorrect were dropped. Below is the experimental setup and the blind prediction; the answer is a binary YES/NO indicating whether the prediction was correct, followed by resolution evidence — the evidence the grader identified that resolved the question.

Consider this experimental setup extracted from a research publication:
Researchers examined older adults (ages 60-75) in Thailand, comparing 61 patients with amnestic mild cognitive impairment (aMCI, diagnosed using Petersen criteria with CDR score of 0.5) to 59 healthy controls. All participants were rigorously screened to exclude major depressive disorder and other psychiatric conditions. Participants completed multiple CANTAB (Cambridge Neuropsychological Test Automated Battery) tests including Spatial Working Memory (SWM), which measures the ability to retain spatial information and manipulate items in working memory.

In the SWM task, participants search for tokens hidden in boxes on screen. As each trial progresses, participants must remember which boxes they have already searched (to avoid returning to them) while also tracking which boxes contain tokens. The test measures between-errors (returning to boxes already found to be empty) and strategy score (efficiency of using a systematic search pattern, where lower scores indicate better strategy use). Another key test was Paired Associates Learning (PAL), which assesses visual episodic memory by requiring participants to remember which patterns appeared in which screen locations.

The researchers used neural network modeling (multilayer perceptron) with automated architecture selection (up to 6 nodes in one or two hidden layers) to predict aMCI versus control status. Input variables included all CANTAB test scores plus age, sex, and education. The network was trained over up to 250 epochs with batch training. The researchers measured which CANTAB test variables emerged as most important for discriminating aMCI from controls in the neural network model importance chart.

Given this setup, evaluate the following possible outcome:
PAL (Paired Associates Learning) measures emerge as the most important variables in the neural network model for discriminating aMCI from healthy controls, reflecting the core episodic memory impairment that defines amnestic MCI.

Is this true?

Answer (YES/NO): NO